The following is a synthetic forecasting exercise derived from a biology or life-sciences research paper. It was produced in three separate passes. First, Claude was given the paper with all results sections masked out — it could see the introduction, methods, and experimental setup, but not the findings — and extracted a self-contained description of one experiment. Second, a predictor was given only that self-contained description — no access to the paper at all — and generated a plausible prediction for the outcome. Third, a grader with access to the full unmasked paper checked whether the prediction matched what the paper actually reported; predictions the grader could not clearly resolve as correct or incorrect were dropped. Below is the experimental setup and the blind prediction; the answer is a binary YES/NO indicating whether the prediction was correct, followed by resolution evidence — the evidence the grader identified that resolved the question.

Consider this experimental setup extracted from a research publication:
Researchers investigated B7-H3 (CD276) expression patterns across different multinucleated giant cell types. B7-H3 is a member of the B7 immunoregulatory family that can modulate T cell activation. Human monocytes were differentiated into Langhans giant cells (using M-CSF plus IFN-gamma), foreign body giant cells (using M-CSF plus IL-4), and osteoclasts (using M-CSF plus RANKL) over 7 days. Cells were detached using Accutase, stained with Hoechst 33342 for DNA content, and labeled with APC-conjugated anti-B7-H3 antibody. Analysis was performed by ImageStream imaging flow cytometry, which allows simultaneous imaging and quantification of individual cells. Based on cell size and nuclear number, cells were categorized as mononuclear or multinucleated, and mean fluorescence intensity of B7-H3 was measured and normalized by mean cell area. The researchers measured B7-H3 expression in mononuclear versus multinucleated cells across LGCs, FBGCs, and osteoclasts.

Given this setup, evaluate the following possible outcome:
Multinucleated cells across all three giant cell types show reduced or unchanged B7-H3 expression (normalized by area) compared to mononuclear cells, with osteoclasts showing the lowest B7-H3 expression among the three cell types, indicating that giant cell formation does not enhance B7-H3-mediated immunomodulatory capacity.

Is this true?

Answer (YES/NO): NO